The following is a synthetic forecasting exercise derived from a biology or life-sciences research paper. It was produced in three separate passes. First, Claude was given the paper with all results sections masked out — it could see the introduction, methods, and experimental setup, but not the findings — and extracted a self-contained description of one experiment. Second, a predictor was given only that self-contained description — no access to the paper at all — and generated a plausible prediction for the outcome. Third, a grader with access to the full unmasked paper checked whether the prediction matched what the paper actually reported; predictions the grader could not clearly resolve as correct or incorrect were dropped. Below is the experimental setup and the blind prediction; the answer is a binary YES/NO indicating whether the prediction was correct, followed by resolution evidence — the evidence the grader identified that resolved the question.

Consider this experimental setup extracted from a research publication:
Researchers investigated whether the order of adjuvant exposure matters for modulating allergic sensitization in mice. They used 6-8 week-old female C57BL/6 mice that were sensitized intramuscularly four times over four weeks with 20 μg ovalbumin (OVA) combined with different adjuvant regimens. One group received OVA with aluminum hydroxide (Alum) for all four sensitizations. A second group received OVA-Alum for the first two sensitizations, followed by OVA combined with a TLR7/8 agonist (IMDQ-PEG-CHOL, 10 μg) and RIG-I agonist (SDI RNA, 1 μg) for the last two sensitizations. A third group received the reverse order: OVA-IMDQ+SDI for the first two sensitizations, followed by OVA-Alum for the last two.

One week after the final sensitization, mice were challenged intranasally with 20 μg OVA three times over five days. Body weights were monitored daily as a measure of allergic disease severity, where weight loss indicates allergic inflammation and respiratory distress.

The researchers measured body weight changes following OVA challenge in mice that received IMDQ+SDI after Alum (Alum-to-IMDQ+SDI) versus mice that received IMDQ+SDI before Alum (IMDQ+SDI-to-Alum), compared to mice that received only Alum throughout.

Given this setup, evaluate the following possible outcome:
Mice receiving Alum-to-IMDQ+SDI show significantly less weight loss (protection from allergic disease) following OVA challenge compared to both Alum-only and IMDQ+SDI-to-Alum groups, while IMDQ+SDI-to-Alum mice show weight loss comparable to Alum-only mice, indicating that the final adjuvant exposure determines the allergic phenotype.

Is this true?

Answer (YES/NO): NO